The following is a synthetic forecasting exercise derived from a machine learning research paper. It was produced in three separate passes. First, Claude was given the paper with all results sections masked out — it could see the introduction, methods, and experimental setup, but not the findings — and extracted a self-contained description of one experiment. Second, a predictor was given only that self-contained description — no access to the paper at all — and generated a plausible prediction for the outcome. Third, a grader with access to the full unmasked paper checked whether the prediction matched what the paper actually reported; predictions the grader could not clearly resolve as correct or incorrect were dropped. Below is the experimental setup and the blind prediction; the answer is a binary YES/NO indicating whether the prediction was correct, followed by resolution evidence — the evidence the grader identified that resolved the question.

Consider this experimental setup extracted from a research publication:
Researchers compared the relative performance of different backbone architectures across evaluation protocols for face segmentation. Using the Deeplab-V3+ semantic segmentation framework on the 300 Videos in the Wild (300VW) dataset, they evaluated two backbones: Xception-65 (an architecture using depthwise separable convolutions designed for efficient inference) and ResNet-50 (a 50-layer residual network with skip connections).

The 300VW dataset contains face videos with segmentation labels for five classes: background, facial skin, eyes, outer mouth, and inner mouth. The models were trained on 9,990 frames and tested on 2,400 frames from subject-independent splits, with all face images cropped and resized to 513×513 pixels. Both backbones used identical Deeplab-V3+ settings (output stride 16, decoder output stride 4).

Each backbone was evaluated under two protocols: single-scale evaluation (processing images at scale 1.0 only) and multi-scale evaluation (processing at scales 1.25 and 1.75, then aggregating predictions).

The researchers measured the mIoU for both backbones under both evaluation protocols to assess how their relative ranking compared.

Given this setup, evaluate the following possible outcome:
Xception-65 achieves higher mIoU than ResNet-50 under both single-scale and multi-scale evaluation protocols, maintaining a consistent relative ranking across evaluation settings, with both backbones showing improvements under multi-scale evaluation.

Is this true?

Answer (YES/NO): NO